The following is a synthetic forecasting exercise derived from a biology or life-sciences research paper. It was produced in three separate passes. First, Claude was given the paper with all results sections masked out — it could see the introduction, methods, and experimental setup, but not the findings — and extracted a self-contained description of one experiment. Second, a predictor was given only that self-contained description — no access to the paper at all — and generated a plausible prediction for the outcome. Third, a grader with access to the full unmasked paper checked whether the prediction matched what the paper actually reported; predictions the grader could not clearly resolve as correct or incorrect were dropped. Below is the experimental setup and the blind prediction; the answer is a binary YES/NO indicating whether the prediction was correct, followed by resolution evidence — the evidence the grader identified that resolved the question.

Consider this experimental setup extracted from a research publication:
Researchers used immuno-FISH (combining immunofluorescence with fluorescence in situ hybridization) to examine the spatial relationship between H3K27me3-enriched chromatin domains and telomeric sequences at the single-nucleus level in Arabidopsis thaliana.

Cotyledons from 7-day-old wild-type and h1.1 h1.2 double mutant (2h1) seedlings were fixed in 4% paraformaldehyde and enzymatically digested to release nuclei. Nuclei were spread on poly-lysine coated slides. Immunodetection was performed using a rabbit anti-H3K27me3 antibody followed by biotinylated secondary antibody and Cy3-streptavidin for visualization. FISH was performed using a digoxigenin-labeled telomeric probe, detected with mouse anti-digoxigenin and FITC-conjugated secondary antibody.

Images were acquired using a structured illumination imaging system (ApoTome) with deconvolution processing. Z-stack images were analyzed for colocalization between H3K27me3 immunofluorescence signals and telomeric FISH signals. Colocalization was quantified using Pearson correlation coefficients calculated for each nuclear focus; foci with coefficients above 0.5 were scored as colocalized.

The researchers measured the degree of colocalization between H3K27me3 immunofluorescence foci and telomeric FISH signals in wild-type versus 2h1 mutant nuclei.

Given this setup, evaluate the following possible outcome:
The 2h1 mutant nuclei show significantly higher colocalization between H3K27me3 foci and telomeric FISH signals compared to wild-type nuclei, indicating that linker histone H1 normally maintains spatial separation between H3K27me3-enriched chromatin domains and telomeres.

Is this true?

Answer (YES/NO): YES